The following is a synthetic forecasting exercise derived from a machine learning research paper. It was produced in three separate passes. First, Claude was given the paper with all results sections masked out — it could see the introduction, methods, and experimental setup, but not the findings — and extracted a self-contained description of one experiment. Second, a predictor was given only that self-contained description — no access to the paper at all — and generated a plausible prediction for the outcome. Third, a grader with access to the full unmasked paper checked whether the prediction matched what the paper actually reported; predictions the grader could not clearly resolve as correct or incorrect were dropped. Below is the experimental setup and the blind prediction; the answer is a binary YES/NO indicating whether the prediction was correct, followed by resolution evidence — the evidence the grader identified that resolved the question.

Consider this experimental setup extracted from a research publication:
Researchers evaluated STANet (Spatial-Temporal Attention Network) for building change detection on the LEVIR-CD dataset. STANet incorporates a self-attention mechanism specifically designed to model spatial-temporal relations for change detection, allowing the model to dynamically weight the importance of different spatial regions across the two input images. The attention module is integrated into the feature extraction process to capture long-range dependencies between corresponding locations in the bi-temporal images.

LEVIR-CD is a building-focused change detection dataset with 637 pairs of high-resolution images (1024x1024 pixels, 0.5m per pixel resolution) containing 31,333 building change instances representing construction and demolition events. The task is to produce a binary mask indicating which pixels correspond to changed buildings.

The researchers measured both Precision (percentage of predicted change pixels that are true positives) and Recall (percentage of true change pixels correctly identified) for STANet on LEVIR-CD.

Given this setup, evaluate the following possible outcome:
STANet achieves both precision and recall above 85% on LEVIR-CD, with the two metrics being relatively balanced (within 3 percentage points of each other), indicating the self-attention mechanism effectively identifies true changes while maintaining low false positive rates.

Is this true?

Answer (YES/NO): NO